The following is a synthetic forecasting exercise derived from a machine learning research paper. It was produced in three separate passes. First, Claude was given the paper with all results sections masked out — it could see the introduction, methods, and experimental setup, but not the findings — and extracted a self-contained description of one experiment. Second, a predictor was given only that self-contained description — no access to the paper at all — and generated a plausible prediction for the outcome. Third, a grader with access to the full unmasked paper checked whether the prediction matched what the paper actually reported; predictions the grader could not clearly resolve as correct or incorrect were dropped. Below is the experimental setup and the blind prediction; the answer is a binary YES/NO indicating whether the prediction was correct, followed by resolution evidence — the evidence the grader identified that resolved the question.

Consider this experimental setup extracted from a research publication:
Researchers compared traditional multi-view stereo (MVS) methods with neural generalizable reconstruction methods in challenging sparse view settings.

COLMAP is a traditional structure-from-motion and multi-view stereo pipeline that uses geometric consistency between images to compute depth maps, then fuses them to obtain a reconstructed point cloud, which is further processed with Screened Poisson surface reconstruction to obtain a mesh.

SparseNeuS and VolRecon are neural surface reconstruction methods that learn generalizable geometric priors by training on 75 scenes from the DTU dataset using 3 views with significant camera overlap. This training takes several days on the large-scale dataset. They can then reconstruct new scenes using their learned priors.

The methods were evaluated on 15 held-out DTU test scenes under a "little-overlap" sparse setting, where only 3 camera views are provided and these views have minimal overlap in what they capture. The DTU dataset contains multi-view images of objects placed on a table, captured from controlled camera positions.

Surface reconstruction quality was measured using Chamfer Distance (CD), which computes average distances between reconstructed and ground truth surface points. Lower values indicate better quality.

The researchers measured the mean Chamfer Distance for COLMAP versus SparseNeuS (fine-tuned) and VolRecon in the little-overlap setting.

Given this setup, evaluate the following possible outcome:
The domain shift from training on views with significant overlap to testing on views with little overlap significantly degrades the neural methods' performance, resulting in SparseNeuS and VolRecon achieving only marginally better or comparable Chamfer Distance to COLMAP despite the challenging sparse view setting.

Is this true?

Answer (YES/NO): NO